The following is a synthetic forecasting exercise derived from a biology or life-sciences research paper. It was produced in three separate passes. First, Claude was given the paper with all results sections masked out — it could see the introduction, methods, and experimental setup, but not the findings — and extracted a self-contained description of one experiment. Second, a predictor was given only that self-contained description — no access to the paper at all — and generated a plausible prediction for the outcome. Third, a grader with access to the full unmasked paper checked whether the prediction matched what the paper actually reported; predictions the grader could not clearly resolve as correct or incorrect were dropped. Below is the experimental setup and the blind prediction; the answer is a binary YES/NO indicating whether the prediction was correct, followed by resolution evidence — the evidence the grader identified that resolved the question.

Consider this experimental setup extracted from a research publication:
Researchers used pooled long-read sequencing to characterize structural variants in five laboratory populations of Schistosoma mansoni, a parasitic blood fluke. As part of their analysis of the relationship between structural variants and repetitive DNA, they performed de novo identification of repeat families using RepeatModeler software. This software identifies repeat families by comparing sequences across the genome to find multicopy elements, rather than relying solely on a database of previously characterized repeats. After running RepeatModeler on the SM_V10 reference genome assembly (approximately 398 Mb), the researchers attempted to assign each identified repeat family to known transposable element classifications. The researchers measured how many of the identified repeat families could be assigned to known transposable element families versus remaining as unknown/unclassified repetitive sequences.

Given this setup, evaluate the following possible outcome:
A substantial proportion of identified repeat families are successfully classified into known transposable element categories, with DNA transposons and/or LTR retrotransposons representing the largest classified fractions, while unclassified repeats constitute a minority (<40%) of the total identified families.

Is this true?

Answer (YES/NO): NO